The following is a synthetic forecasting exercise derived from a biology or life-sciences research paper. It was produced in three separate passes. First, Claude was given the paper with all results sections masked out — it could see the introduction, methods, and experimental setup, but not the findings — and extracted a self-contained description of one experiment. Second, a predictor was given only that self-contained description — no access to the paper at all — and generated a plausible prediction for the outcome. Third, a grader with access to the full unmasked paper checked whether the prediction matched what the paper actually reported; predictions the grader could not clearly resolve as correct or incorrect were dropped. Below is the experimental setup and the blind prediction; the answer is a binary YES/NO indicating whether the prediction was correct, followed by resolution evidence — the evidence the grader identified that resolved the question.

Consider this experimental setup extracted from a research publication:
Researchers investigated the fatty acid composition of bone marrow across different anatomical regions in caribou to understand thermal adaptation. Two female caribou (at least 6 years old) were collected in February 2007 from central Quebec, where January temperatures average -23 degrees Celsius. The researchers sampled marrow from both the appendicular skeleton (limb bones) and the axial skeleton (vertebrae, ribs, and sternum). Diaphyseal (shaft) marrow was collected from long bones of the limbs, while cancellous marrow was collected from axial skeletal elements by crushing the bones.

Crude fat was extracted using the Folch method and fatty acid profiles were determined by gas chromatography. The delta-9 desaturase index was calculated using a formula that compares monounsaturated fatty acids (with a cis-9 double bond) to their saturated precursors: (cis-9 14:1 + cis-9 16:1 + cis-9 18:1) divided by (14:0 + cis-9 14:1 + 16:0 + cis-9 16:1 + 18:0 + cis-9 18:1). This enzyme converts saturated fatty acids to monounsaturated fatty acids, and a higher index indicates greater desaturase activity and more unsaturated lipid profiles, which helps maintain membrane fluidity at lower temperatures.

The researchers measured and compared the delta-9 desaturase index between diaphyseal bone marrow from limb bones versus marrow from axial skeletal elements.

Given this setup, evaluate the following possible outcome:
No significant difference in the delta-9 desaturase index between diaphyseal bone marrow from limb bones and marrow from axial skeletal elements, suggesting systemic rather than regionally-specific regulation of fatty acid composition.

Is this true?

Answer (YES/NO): NO